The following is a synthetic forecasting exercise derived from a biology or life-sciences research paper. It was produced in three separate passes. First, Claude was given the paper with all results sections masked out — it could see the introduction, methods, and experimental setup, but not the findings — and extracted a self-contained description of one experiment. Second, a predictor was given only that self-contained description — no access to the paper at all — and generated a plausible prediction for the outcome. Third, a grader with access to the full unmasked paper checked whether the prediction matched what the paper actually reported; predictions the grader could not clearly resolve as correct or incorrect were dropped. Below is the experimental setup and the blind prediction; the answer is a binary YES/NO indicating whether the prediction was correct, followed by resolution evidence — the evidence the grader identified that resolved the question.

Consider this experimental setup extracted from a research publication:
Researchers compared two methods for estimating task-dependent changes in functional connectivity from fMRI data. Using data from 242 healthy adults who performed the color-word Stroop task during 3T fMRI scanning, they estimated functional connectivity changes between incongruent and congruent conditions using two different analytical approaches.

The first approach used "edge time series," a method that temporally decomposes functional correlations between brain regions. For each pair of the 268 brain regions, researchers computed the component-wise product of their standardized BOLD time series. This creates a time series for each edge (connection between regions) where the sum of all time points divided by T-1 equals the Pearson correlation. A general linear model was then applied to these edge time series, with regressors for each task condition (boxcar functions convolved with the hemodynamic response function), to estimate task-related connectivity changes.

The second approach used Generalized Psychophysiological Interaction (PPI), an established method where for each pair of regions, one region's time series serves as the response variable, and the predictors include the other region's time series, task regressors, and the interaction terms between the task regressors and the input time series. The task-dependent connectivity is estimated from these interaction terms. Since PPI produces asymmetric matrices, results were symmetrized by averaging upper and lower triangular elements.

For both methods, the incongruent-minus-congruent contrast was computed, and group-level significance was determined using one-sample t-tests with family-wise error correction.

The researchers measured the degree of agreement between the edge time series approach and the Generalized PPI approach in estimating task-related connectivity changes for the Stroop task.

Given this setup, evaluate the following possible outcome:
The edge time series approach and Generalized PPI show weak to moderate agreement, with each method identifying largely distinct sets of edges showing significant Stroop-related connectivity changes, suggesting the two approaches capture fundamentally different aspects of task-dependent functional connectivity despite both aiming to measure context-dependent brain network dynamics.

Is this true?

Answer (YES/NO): NO